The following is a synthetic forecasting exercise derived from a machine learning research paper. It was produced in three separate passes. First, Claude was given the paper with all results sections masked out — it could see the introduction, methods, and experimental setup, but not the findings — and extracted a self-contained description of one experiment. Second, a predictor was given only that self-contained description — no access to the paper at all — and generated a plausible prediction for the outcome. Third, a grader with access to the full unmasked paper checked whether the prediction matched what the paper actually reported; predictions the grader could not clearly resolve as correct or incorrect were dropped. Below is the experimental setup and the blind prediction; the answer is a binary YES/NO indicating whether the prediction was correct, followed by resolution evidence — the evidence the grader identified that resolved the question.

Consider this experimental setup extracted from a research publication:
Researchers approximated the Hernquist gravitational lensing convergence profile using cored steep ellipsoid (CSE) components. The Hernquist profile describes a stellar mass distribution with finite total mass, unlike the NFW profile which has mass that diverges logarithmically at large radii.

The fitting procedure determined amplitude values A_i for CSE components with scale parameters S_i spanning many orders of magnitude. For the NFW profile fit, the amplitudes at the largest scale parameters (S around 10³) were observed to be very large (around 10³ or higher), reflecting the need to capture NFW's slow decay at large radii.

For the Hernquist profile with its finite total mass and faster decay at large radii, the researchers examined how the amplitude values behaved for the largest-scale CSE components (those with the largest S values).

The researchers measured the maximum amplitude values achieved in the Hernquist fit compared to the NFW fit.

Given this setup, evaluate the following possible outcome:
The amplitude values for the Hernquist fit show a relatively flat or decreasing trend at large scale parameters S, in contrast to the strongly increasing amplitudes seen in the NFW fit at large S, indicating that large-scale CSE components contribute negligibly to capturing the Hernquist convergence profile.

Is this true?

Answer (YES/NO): YES